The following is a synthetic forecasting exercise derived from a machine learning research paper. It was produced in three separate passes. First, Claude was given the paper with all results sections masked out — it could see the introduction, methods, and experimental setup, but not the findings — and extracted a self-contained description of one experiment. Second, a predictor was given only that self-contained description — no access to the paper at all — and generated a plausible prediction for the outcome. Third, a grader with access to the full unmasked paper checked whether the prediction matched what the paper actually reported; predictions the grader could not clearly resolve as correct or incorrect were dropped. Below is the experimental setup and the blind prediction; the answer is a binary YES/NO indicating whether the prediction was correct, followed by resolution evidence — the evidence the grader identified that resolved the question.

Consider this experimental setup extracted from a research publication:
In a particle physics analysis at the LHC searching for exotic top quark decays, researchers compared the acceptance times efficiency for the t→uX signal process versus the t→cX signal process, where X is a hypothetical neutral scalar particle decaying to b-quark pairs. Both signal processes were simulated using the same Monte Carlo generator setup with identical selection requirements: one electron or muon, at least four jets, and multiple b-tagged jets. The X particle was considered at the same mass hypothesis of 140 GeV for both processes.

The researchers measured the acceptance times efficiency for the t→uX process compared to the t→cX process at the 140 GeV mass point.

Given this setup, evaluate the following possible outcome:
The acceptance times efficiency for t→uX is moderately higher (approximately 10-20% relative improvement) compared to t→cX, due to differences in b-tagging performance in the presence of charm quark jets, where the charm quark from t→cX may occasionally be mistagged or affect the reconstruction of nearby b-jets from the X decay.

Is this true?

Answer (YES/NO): NO